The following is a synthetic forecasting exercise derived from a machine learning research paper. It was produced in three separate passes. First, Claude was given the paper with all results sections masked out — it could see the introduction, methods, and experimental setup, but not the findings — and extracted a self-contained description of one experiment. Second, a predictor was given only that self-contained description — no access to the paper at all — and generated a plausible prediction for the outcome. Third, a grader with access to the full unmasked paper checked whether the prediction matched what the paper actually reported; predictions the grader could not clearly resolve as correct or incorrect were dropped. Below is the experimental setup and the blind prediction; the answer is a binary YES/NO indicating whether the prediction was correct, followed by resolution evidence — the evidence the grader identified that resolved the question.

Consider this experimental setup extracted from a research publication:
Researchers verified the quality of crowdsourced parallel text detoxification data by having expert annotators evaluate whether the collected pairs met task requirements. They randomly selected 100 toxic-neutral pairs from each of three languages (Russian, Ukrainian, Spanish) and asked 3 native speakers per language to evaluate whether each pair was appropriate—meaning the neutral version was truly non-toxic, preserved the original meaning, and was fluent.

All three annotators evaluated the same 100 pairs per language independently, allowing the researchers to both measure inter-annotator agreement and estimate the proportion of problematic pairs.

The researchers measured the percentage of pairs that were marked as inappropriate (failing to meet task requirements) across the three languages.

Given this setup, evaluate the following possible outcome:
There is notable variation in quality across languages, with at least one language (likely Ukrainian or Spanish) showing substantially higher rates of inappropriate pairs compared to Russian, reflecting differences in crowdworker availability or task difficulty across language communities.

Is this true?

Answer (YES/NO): NO